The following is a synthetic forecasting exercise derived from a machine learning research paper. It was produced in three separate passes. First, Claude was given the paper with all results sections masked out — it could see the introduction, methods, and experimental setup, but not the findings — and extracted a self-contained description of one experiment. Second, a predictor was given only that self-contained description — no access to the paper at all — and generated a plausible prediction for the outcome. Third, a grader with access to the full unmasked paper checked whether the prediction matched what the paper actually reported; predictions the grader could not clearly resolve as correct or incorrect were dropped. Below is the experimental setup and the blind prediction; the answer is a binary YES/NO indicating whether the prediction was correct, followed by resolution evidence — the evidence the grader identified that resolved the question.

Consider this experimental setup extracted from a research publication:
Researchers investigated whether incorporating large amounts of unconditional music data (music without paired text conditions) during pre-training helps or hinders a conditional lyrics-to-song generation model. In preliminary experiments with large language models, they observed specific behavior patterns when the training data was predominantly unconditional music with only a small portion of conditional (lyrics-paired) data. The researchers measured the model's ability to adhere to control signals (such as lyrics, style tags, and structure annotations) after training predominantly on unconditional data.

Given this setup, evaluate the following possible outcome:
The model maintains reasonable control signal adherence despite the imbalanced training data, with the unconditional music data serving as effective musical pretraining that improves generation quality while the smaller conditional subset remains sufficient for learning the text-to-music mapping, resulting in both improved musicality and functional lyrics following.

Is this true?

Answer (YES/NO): NO